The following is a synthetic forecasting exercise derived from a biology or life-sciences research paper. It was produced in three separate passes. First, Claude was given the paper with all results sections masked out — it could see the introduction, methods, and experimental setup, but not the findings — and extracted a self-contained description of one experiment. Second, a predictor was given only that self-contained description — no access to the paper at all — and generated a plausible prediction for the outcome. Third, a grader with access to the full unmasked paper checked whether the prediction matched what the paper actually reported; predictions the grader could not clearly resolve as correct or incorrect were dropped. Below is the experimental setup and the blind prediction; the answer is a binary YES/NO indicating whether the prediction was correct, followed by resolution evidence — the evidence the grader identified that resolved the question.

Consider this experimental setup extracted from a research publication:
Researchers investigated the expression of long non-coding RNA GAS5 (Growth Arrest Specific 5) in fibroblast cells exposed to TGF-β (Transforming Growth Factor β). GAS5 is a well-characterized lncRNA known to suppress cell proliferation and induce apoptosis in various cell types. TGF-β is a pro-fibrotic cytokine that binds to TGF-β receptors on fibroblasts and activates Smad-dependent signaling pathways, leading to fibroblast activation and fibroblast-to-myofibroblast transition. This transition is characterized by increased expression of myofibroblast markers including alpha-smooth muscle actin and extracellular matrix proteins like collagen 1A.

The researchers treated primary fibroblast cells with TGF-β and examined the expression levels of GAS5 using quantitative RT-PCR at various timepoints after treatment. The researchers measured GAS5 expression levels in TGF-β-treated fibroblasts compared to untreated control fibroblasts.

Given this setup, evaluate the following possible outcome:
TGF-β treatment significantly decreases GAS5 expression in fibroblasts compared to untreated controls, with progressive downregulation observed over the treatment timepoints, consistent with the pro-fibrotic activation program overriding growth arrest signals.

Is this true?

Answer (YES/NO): NO